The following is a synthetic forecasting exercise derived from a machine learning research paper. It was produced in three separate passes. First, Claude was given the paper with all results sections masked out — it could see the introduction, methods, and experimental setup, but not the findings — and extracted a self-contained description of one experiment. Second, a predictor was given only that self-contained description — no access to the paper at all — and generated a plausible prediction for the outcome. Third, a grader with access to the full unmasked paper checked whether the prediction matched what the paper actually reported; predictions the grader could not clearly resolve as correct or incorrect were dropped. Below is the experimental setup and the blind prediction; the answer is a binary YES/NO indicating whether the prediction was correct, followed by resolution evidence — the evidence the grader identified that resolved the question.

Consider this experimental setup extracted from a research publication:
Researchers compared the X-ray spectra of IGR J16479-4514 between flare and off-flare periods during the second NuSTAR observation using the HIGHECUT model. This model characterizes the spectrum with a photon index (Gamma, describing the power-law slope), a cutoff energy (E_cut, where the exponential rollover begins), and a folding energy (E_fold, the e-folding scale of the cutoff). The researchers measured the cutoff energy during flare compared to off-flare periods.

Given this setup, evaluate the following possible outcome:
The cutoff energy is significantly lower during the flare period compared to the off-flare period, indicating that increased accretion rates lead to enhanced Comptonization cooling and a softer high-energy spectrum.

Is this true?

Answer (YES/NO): NO